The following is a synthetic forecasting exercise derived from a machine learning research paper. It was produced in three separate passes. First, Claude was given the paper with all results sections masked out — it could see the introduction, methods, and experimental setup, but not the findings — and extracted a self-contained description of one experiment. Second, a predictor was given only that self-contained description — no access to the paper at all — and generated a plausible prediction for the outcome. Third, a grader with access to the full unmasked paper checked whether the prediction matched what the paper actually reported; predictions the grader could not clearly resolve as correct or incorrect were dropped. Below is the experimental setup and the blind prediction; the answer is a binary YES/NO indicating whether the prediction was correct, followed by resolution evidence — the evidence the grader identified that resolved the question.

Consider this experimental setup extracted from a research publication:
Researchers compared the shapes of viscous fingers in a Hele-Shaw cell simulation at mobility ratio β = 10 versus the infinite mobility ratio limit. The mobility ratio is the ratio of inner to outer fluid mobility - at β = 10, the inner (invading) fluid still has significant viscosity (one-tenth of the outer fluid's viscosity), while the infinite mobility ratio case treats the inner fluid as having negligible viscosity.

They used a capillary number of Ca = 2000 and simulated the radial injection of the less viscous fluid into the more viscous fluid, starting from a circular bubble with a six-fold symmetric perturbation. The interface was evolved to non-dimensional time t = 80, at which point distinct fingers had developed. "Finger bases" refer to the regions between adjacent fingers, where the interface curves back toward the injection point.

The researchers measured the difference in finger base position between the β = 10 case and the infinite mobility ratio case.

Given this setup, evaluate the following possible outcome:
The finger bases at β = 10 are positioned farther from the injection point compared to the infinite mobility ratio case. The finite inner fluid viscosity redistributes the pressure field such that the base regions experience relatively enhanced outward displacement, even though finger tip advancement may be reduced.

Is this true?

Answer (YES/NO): YES